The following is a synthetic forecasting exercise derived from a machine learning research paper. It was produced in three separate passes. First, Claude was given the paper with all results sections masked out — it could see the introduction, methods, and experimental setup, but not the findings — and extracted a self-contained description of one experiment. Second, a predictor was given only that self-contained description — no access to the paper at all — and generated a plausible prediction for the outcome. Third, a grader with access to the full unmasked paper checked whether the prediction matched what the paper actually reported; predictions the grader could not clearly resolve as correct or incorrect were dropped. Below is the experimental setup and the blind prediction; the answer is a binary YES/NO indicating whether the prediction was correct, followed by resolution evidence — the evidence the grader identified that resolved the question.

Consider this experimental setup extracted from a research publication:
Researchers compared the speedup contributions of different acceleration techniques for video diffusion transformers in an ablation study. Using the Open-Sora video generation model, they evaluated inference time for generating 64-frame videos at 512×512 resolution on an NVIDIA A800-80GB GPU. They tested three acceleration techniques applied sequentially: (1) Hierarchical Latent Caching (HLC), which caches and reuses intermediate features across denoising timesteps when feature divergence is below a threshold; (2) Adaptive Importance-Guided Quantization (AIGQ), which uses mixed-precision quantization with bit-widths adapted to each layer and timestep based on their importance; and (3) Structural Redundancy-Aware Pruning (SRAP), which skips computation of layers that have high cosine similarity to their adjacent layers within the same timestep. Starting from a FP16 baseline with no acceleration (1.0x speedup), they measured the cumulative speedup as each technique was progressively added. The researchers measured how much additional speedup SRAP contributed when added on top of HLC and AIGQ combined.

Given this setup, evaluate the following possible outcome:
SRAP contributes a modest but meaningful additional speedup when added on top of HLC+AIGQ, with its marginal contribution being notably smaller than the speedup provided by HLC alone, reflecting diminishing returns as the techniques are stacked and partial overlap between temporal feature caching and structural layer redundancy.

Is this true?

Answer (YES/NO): YES